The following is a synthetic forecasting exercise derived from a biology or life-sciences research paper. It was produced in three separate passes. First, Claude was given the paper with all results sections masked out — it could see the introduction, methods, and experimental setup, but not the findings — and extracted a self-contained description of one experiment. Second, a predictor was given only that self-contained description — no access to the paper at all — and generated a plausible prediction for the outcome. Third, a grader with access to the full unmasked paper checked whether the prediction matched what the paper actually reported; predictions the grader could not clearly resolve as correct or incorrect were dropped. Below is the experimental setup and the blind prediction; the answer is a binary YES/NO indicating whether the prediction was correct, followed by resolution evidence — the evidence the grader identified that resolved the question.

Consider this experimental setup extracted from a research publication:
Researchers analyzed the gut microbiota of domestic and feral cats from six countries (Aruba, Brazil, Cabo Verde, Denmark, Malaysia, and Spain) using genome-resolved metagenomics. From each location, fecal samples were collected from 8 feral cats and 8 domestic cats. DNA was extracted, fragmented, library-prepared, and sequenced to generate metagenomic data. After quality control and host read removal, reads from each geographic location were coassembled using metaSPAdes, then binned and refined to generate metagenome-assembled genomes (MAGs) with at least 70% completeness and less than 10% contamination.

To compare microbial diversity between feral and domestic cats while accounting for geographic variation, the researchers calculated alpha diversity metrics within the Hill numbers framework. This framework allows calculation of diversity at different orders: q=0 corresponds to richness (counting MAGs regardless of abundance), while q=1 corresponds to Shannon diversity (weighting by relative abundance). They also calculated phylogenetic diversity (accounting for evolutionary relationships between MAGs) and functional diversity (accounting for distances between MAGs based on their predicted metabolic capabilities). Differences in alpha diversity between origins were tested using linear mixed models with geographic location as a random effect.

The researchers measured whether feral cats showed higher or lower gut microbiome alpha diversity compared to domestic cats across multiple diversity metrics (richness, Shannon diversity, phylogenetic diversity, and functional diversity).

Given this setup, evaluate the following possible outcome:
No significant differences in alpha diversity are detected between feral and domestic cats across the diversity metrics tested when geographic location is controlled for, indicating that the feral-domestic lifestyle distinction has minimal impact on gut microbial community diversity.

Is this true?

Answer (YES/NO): YES